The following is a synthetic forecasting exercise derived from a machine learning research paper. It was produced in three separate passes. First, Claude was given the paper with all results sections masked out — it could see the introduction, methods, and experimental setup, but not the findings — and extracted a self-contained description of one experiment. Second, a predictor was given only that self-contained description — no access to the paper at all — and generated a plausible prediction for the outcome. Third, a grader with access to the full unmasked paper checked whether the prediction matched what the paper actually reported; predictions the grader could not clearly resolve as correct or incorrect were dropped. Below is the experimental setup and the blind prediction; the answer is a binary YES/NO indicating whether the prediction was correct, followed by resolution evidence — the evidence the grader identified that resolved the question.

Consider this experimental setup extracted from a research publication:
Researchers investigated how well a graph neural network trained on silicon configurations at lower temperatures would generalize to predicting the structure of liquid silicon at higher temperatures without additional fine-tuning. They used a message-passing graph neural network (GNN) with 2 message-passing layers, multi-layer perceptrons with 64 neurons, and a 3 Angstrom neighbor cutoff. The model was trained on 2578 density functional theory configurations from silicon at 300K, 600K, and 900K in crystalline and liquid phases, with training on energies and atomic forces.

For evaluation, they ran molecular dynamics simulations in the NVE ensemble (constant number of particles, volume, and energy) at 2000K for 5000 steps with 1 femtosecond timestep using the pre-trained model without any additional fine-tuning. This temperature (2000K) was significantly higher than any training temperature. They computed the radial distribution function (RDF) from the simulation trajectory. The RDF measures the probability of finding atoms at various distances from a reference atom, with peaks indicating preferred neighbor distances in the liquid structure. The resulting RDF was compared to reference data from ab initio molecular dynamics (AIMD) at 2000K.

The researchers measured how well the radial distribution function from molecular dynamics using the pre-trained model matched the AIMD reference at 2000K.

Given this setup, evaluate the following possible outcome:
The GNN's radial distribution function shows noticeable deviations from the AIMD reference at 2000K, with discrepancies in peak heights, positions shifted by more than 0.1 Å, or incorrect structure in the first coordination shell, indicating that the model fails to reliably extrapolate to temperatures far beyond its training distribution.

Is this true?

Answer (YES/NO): YES